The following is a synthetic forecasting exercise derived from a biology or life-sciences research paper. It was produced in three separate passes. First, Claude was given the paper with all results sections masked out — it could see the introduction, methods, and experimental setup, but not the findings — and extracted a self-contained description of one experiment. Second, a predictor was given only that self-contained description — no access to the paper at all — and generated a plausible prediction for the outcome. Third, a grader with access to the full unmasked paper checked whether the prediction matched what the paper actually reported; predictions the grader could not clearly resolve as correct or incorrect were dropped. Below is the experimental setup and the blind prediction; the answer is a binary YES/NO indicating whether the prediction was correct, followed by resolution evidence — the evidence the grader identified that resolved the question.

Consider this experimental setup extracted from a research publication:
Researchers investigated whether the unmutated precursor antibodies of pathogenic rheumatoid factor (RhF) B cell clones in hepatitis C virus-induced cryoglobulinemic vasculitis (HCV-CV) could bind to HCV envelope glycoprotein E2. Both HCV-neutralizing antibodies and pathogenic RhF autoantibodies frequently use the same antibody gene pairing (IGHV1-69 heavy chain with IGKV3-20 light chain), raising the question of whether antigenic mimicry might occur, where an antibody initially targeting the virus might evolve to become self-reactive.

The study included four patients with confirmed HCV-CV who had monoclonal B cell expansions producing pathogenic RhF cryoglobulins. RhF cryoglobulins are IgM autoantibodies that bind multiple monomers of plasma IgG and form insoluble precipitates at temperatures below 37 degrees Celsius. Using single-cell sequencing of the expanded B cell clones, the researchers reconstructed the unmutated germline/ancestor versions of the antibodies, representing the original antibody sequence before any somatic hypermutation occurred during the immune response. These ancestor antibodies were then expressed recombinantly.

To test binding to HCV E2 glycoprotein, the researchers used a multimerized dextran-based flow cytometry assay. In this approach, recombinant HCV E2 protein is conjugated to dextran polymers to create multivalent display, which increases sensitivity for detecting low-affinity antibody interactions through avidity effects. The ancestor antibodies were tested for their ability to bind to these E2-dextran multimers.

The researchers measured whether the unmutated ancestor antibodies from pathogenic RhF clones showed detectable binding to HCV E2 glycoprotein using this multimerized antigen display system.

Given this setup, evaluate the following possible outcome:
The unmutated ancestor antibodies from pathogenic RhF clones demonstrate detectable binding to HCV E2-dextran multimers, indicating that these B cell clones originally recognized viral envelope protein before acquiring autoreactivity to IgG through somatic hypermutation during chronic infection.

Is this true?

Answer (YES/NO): NO